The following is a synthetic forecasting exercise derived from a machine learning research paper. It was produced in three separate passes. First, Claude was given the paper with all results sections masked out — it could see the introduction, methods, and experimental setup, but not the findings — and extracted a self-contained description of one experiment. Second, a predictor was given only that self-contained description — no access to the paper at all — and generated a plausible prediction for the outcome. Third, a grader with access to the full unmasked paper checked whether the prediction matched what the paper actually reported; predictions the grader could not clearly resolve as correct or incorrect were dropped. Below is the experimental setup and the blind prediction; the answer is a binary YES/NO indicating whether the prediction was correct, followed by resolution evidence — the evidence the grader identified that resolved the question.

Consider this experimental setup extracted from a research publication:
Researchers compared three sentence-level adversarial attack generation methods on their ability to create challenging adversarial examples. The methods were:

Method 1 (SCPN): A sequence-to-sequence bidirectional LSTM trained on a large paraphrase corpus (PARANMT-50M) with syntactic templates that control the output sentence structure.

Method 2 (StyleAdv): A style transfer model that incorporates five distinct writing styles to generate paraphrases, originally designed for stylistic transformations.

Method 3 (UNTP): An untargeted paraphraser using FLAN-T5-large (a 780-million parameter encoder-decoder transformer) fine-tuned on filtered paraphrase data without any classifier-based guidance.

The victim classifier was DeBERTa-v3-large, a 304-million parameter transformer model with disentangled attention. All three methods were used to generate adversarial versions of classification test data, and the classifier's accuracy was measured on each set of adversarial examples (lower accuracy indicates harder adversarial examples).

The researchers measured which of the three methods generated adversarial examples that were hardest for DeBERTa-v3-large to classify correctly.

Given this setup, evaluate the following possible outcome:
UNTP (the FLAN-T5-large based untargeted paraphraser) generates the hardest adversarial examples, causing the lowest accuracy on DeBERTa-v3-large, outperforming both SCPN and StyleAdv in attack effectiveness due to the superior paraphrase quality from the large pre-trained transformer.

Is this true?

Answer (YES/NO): NO